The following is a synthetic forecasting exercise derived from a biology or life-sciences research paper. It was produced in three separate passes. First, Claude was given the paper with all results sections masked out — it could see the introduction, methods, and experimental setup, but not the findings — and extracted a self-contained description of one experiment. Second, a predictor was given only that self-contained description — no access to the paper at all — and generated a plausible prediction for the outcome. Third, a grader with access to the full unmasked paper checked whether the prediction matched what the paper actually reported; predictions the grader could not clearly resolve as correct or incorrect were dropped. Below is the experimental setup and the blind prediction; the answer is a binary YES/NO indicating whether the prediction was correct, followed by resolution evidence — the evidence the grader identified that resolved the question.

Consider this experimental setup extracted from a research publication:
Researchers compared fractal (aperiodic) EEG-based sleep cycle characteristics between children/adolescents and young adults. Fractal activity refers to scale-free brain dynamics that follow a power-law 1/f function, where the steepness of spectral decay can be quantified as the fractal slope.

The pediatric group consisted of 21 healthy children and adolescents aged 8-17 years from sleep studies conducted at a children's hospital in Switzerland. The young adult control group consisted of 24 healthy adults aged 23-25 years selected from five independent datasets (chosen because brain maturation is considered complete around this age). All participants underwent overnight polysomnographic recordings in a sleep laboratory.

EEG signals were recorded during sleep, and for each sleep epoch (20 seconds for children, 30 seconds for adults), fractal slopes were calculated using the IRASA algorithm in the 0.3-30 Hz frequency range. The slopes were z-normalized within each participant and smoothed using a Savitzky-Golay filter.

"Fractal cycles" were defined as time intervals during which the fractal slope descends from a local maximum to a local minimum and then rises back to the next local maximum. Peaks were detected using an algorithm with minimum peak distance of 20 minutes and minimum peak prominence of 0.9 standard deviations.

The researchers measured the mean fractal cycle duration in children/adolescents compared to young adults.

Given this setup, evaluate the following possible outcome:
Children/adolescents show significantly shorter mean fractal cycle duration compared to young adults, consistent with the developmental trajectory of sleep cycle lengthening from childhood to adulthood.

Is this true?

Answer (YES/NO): YES